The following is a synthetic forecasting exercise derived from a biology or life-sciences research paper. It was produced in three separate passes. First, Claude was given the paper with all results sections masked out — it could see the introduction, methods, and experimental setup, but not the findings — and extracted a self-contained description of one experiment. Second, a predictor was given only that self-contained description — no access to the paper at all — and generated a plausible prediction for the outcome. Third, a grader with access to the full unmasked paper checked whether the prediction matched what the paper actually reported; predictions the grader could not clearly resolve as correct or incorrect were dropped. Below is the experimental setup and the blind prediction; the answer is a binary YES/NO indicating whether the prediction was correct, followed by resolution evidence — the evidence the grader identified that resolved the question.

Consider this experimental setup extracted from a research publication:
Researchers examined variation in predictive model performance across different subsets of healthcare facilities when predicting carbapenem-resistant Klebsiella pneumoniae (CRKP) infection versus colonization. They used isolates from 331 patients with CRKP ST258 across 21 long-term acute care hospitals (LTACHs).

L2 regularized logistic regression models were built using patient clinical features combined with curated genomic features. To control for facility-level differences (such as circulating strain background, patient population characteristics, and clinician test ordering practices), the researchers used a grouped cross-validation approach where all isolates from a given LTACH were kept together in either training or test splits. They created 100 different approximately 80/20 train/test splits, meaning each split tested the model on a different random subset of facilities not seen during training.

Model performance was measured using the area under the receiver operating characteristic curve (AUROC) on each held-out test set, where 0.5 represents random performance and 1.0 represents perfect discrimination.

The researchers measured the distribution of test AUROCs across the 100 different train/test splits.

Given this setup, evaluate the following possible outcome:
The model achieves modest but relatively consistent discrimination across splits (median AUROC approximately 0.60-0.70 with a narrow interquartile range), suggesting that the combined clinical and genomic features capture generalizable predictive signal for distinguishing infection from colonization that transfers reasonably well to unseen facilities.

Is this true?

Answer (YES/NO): NO